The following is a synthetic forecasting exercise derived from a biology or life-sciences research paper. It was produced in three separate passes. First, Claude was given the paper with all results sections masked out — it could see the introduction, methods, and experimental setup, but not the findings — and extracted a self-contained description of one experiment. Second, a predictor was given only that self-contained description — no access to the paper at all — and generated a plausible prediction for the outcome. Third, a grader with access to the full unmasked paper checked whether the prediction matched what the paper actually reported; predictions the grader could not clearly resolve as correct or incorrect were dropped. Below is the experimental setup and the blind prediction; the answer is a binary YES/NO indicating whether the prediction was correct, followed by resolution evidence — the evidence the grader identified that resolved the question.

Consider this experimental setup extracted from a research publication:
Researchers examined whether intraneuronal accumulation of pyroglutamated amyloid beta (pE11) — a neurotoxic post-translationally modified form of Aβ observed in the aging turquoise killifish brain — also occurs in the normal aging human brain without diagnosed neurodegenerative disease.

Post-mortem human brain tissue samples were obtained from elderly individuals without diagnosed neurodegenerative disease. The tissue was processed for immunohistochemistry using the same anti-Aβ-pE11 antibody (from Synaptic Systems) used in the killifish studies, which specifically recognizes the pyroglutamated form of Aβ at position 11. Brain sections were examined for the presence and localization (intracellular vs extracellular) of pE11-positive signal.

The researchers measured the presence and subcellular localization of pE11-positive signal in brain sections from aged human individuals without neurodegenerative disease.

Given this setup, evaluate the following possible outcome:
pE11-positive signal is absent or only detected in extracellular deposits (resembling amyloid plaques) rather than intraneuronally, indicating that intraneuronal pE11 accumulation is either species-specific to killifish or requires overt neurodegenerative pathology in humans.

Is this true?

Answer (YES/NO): NO